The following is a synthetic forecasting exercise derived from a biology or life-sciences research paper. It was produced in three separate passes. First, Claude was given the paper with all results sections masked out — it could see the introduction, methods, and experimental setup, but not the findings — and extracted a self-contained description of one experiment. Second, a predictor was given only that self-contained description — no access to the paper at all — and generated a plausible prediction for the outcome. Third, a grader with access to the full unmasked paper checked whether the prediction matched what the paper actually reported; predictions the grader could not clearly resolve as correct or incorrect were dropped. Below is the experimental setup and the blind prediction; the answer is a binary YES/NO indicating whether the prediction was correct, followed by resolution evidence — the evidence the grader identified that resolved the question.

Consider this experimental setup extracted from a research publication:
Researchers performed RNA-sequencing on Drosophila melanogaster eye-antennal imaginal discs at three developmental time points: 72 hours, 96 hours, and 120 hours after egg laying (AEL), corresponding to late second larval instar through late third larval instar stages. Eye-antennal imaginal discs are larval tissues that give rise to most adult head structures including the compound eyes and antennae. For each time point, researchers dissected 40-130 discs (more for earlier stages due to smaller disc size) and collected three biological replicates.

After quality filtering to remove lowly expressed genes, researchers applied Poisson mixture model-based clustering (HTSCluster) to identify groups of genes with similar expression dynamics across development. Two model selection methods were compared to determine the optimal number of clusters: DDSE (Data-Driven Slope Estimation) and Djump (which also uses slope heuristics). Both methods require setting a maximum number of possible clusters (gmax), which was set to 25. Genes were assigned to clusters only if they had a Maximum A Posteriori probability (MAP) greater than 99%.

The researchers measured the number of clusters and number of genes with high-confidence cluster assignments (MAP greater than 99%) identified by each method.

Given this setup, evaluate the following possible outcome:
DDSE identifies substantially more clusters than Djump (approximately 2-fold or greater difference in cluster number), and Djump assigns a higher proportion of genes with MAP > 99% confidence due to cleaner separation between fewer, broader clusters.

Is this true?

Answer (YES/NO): NO